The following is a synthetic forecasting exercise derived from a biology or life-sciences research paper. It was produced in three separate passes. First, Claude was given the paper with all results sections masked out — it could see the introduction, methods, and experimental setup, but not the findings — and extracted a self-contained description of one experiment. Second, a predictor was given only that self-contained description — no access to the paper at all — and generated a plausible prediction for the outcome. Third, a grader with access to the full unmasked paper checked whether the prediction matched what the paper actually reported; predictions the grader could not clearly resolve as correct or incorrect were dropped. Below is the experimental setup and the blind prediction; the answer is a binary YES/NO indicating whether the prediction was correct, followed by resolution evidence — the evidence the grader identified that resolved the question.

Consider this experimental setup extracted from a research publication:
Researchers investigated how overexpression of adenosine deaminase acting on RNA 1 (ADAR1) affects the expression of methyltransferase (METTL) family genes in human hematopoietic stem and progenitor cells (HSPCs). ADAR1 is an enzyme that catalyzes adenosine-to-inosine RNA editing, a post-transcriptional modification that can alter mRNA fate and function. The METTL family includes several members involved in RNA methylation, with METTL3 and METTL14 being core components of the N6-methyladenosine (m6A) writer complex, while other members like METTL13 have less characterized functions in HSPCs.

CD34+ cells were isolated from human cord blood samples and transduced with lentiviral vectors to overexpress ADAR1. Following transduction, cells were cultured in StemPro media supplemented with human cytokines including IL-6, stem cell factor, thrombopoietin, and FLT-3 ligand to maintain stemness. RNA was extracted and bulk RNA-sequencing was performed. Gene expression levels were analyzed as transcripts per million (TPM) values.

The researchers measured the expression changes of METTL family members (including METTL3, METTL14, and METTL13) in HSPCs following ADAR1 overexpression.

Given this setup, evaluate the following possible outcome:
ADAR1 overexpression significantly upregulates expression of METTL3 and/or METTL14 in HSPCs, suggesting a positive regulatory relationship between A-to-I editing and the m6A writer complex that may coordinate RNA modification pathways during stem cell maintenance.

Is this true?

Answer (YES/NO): NO